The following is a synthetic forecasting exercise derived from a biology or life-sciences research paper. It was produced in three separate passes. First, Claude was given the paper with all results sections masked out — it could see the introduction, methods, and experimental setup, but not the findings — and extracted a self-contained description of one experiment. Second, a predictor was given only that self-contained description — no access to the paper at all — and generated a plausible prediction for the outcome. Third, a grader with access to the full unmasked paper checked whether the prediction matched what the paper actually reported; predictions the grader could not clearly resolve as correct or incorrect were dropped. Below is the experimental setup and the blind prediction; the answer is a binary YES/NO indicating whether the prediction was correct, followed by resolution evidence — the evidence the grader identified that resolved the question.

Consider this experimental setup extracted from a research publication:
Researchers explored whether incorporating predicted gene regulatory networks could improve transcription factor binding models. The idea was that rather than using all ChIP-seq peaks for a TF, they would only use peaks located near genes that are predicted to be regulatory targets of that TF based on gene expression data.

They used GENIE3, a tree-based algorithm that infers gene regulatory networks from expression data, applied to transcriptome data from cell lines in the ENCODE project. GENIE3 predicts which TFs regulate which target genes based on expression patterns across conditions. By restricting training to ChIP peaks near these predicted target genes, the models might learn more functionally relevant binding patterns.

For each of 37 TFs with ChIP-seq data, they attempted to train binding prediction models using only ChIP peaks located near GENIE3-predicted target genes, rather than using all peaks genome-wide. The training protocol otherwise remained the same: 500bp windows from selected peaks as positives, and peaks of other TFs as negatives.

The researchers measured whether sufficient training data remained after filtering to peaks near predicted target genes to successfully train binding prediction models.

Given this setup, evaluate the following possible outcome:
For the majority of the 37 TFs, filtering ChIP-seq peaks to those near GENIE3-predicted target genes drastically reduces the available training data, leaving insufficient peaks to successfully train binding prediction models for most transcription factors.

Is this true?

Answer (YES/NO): YES